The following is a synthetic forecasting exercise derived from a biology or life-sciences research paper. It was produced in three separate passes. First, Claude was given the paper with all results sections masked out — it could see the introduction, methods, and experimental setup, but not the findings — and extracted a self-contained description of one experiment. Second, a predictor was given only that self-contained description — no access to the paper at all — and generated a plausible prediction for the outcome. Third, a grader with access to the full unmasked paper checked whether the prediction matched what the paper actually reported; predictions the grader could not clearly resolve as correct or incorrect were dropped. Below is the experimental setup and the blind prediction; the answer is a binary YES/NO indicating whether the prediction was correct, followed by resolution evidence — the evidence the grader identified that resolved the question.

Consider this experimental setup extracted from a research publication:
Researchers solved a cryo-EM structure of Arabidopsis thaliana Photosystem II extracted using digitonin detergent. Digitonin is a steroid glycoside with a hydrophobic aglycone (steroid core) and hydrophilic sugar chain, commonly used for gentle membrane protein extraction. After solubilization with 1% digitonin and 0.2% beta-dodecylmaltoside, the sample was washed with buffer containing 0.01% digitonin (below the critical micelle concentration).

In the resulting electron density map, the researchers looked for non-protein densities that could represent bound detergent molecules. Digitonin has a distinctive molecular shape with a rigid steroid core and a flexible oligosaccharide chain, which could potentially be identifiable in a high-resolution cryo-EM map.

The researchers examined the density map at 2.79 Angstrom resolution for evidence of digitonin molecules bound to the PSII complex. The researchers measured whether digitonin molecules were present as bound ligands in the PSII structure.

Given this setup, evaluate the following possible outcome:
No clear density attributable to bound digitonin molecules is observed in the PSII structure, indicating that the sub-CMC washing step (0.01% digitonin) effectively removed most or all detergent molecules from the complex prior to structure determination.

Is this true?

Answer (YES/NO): NO